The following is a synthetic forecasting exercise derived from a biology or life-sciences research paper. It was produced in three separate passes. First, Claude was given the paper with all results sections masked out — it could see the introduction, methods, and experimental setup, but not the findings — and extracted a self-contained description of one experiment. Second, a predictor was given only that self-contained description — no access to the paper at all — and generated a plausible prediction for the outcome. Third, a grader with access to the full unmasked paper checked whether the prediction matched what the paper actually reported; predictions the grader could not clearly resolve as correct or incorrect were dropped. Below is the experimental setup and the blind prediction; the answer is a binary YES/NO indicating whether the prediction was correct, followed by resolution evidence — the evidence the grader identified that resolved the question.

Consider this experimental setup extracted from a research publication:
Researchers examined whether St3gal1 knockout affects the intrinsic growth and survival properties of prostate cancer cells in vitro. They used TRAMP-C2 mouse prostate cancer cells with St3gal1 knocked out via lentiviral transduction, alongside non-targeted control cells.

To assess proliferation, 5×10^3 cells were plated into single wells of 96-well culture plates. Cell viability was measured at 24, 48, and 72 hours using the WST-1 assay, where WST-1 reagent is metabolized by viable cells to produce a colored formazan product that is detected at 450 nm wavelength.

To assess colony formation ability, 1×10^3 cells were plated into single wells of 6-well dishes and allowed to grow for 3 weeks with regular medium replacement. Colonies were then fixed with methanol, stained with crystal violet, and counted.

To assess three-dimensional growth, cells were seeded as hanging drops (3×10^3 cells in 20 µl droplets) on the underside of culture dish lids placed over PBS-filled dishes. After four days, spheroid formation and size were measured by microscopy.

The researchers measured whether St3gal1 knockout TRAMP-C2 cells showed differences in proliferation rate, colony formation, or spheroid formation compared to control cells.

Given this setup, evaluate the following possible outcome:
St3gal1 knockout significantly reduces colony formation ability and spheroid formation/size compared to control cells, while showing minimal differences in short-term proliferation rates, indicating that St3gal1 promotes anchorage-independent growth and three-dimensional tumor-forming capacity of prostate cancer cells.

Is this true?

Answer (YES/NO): NO